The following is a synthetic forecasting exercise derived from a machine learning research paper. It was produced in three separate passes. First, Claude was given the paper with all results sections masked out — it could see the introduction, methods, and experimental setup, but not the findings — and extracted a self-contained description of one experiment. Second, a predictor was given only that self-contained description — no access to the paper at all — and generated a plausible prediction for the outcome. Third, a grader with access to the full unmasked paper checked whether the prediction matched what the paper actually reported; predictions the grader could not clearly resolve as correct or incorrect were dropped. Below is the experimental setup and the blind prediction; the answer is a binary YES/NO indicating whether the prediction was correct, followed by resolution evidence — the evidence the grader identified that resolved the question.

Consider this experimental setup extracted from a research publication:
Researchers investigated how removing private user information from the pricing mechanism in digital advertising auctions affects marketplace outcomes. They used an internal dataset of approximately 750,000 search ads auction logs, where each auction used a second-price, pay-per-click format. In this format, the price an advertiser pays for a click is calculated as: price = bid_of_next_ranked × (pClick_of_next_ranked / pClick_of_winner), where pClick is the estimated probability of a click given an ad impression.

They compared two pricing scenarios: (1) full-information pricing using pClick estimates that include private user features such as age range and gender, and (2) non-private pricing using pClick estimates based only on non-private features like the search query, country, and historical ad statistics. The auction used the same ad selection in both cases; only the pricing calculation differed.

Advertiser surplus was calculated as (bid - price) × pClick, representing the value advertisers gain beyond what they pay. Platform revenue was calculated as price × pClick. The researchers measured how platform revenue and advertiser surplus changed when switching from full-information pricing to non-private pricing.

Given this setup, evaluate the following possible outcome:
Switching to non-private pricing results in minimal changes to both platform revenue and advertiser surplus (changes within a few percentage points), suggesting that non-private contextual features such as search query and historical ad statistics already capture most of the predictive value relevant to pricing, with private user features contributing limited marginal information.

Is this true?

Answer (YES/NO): NO